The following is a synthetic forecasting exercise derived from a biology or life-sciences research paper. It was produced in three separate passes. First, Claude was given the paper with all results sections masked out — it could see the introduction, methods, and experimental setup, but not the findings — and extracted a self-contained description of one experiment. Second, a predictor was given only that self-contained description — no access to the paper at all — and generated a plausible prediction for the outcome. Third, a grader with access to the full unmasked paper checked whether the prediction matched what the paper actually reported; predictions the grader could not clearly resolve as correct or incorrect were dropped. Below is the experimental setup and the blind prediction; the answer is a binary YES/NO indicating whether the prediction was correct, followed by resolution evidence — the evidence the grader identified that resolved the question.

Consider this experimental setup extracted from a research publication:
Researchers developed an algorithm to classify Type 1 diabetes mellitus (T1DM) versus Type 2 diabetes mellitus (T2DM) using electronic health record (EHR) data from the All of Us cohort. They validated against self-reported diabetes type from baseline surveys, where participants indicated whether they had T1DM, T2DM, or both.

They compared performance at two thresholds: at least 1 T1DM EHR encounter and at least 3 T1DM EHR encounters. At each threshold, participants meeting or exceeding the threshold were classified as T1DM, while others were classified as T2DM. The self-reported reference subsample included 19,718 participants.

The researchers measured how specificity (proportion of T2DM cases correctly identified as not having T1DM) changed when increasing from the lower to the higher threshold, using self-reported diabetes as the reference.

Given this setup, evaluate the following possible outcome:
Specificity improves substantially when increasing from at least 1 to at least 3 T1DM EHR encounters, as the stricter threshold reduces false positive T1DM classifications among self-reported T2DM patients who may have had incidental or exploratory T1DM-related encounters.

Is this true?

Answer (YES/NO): YES